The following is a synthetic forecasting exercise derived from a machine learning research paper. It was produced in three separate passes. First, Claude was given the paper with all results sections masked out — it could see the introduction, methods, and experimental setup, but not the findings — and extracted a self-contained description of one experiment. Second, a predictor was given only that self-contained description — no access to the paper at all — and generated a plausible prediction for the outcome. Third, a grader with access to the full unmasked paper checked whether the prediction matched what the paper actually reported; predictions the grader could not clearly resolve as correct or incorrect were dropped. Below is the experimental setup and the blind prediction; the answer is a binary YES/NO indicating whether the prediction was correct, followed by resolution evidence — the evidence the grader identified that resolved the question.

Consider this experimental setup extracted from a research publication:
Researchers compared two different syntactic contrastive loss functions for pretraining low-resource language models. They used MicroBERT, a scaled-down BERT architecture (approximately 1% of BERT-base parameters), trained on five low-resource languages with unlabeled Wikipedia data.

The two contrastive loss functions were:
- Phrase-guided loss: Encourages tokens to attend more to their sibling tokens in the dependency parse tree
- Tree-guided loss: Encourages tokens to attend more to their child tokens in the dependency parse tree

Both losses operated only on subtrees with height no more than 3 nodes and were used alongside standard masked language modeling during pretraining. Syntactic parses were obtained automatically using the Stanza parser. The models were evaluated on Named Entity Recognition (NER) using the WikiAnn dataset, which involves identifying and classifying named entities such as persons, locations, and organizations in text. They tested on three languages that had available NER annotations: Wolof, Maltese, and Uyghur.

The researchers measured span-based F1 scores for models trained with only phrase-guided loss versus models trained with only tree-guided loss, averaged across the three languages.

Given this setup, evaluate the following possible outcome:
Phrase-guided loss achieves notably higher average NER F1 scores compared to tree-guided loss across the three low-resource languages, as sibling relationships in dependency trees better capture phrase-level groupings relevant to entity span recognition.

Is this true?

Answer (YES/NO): NO